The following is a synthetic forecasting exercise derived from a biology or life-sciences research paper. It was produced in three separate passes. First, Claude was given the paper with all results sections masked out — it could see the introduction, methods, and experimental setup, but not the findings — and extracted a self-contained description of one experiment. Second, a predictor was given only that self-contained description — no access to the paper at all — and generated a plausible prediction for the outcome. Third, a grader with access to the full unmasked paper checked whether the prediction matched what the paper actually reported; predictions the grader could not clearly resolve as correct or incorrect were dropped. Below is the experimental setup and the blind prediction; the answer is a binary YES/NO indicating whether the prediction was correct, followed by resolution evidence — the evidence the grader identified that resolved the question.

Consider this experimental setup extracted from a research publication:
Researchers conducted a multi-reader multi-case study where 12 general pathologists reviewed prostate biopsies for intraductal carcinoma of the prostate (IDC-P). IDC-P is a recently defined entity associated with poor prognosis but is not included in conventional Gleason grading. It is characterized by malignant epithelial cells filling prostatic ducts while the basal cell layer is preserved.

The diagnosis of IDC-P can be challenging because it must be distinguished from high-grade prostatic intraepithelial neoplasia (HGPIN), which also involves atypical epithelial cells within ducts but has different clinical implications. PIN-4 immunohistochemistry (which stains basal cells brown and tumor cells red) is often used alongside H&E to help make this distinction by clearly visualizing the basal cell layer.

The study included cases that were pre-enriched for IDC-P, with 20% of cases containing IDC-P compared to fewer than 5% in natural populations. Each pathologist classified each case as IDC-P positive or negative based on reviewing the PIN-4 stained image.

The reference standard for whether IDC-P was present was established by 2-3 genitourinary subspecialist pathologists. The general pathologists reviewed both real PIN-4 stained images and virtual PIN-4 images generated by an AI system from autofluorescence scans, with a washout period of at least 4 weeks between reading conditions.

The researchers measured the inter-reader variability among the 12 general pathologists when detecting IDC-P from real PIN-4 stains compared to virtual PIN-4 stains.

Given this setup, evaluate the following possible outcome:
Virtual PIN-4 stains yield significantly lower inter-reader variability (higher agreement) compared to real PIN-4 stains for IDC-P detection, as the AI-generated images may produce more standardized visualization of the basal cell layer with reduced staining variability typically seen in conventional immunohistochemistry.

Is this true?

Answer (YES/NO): NO